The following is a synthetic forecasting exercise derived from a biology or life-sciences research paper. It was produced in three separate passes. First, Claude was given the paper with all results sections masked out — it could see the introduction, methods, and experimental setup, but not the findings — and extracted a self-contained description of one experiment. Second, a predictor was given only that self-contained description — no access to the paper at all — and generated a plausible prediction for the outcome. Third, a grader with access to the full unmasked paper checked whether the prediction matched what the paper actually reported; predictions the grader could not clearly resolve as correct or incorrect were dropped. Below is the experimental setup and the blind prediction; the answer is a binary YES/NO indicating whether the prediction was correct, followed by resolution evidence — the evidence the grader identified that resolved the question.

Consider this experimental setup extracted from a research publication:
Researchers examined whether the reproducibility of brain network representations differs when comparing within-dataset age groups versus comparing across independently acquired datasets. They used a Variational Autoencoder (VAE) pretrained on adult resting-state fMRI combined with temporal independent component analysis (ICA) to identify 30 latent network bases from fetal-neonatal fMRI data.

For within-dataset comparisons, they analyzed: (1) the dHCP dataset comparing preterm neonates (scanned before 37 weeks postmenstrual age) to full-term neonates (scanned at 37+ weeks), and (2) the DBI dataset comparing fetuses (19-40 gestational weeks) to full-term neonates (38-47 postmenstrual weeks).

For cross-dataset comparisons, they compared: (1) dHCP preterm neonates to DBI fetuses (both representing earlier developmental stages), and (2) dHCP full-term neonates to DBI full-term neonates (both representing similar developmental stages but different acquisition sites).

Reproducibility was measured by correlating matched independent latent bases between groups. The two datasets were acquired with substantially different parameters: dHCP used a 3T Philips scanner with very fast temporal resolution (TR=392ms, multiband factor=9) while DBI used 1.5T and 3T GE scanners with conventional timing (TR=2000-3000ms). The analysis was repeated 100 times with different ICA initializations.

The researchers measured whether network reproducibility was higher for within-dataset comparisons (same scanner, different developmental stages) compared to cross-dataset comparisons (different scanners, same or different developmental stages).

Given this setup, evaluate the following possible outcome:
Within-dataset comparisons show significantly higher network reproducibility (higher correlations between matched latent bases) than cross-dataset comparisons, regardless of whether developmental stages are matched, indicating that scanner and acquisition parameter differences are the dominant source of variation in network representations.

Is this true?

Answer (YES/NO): NO